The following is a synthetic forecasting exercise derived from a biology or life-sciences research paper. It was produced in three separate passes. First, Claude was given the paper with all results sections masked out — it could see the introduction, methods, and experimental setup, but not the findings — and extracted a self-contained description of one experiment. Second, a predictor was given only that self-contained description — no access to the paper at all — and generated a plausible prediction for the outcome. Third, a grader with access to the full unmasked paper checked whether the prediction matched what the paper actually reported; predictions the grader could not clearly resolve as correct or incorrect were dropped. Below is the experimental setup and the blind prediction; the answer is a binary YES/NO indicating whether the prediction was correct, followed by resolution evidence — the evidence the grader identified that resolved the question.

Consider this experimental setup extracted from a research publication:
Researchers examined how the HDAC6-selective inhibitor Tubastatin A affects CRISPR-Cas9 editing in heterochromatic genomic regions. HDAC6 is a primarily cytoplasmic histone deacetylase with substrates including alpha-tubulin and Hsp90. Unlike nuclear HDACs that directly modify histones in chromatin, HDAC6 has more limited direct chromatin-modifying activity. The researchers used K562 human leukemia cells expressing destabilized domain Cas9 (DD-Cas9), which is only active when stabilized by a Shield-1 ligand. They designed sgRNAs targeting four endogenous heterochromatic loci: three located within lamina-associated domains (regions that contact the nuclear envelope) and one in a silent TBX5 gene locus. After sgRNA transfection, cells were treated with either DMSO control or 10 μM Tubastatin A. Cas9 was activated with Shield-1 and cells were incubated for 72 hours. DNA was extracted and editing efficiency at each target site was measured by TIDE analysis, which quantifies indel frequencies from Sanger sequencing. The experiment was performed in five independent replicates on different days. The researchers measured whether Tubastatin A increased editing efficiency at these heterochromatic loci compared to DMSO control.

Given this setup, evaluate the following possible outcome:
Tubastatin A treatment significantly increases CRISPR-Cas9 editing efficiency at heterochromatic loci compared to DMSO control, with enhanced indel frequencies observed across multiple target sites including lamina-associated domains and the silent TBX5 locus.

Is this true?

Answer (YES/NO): YES